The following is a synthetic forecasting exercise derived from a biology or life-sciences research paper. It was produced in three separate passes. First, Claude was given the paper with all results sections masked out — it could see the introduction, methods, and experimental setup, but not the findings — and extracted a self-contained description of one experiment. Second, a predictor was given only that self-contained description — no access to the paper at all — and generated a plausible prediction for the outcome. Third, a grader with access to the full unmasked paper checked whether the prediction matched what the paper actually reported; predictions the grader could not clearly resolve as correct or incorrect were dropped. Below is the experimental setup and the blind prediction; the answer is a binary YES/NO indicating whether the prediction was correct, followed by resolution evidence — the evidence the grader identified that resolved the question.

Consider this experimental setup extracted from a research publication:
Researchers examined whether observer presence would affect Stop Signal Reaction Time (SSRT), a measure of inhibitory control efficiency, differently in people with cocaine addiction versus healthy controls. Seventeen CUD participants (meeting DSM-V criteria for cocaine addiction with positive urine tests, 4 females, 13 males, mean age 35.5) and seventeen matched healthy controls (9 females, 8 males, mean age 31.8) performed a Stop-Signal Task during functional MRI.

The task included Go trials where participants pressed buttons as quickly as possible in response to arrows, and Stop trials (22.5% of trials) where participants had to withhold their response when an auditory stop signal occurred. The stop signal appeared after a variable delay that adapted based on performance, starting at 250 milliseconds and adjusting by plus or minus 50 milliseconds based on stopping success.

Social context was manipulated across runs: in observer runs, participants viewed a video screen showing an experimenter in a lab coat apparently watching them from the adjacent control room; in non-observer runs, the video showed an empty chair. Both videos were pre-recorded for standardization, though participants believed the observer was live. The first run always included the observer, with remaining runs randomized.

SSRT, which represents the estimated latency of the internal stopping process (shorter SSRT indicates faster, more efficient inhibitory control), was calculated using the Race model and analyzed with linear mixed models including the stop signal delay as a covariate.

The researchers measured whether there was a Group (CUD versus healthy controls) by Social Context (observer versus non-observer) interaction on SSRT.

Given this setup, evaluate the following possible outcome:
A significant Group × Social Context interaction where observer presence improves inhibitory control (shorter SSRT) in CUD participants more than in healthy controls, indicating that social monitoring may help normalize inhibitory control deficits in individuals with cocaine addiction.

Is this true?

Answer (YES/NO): NO